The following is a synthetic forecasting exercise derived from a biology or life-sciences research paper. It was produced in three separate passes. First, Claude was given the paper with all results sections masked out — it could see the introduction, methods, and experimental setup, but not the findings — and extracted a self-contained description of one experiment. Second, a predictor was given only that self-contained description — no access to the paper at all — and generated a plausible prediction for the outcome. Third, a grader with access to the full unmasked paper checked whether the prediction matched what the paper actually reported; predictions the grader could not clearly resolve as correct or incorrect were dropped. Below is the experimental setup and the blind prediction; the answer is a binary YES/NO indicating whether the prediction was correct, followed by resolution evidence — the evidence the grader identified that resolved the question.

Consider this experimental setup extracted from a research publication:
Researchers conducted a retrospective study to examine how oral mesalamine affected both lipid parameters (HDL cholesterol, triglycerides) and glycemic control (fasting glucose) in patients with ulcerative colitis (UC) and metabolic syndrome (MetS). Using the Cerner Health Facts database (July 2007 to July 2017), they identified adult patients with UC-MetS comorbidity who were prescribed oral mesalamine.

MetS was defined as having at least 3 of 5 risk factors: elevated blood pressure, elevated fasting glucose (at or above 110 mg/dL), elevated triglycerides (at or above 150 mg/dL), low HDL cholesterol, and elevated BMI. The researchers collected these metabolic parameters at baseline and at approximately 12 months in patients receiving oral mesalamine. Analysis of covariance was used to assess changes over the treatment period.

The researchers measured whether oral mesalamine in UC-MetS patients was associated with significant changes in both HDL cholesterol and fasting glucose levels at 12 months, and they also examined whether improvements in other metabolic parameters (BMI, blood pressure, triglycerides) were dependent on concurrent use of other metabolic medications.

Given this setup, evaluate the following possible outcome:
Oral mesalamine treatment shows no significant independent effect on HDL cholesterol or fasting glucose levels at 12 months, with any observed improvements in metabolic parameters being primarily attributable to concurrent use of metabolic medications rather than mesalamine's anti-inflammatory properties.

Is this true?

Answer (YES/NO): NO